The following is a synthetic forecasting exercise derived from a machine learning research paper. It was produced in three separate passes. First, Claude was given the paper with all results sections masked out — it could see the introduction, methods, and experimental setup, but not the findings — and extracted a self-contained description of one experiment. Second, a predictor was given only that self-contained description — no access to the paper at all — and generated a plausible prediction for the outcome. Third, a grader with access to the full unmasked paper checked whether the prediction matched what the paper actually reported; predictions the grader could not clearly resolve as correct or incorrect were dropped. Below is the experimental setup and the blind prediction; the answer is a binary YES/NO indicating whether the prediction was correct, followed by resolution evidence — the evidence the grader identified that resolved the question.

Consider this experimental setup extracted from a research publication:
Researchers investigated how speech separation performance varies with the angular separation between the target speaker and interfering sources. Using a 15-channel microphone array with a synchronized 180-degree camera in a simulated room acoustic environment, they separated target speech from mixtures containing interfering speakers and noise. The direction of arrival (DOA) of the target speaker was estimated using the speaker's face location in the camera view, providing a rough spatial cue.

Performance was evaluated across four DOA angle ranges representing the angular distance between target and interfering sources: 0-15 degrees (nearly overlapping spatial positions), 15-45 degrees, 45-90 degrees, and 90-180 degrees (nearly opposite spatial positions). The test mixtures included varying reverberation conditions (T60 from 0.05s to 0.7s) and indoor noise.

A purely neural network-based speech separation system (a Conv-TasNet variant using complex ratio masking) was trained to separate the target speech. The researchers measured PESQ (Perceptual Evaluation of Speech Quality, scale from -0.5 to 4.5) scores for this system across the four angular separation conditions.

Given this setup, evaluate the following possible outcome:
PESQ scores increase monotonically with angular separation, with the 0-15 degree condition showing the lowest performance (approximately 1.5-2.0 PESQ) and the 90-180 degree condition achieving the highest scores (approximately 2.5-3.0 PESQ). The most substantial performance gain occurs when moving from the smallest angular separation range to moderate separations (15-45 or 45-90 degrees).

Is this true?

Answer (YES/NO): NO